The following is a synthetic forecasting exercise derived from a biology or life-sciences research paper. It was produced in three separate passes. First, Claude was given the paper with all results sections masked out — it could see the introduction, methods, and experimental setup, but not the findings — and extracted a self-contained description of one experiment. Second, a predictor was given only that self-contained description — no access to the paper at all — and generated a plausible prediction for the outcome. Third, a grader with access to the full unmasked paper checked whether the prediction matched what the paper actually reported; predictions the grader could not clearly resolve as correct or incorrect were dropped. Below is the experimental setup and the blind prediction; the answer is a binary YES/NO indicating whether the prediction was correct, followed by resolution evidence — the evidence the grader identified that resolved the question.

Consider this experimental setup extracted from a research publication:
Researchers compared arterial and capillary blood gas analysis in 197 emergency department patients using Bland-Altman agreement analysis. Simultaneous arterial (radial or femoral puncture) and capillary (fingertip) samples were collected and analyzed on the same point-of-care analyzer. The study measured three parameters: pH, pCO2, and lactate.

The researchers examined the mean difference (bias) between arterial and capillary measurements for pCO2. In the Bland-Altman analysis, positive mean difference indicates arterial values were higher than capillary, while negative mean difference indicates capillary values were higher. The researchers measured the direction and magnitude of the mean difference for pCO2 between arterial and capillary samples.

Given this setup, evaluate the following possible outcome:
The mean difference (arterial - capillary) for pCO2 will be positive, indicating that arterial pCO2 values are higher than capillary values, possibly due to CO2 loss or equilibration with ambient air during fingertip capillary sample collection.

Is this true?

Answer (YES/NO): NO